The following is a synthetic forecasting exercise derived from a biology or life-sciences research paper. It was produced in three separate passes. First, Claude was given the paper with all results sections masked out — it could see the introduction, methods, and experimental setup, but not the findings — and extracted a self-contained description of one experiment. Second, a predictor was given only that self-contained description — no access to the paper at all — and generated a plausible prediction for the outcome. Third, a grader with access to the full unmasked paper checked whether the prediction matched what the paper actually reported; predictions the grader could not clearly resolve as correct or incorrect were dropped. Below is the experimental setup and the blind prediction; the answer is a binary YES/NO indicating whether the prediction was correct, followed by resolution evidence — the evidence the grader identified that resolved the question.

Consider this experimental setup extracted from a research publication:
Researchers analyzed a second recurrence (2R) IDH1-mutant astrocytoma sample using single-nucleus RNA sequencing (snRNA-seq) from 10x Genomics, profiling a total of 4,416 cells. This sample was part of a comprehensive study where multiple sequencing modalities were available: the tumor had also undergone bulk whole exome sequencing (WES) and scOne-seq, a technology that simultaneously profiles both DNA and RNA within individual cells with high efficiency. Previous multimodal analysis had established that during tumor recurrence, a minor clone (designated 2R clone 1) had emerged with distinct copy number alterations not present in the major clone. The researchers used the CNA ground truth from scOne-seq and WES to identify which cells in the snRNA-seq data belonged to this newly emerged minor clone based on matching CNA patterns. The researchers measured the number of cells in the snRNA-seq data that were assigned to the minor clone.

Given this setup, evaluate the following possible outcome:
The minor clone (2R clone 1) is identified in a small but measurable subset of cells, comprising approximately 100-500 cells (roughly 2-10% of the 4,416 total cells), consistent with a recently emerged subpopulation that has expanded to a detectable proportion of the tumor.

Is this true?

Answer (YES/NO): NO